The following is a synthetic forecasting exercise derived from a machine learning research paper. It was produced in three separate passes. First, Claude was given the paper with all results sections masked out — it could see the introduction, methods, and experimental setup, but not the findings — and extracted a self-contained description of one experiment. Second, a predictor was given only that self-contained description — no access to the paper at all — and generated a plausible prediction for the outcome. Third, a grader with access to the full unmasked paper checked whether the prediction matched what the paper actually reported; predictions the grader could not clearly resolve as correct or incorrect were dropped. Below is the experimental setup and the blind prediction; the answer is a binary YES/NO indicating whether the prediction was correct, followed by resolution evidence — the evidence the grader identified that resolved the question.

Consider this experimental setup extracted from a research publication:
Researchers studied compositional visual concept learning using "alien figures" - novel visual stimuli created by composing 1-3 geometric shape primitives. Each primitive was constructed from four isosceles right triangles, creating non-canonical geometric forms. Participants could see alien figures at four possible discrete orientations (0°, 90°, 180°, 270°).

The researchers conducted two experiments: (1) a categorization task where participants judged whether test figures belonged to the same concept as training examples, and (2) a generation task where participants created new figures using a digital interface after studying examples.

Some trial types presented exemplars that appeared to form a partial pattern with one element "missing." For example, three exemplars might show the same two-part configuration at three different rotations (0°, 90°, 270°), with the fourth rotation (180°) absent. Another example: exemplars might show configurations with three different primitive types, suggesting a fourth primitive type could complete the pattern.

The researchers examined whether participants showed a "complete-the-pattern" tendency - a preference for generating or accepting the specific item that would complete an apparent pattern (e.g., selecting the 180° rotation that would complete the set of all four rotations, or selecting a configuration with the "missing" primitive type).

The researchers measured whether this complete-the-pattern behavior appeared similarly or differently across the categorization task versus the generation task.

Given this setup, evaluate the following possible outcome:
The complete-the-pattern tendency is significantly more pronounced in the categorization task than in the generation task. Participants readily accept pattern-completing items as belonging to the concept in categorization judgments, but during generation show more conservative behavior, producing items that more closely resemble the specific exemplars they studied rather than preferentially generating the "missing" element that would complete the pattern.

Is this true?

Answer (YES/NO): NO